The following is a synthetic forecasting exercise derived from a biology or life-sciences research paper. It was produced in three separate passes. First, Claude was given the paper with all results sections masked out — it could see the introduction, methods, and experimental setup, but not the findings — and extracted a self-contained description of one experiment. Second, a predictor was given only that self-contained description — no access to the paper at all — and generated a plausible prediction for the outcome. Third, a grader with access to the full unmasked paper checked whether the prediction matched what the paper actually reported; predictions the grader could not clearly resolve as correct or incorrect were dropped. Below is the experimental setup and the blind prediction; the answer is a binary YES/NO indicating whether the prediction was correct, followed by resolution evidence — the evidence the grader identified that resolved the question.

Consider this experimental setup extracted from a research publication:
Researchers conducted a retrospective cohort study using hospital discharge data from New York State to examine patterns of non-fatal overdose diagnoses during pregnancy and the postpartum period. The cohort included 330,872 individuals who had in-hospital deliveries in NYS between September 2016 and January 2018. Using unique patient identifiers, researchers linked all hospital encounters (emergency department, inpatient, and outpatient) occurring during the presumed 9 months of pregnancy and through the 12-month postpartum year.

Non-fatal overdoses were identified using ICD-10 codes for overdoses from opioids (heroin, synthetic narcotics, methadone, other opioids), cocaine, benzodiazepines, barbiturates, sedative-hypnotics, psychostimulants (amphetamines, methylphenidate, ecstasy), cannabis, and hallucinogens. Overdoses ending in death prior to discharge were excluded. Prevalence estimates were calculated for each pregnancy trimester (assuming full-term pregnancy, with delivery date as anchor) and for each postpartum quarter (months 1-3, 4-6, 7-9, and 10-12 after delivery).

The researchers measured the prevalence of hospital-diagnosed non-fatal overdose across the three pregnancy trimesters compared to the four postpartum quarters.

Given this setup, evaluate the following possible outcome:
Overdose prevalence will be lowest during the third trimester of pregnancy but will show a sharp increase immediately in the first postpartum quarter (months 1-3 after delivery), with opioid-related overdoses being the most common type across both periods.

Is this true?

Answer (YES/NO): NO